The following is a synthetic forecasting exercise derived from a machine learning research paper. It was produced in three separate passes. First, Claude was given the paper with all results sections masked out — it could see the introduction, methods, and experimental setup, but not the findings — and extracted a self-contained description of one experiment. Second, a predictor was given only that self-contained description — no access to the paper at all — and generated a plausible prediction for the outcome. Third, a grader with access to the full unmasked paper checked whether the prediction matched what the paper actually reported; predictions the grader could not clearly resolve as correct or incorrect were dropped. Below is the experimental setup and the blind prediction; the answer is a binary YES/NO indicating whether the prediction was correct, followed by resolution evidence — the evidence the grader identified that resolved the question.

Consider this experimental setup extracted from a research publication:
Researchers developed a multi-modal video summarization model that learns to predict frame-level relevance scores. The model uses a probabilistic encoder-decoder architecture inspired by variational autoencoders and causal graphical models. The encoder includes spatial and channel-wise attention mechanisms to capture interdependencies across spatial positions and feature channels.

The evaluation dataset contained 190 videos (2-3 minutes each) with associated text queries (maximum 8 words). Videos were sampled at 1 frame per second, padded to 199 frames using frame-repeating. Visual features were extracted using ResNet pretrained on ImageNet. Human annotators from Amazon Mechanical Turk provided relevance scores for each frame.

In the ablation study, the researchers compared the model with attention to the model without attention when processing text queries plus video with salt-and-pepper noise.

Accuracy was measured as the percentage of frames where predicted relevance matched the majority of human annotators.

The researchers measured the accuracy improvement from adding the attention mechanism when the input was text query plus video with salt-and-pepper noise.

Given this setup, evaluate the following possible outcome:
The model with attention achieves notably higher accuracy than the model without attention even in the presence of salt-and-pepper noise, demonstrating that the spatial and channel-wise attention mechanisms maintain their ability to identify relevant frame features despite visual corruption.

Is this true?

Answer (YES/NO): YES